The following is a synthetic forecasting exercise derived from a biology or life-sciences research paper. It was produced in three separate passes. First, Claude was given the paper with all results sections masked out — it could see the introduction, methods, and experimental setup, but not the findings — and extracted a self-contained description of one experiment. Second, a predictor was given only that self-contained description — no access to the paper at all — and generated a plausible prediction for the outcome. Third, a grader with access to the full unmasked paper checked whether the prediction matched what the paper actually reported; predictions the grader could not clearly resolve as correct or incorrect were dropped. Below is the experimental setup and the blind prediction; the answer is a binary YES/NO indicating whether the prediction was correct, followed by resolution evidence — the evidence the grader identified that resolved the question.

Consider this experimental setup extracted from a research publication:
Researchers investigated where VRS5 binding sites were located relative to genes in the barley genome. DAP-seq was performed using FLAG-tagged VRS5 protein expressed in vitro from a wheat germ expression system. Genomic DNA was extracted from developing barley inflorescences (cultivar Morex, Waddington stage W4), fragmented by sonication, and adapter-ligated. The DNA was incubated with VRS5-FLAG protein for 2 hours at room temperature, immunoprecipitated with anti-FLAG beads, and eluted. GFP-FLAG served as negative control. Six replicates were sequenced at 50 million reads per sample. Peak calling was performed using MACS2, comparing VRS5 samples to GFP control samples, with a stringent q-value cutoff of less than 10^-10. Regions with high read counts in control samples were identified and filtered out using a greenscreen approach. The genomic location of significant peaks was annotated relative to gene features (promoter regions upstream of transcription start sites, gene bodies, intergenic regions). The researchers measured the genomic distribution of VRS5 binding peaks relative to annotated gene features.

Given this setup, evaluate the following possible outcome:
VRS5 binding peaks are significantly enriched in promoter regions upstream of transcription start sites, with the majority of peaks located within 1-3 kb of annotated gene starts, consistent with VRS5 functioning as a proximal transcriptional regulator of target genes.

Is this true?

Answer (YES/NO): NO